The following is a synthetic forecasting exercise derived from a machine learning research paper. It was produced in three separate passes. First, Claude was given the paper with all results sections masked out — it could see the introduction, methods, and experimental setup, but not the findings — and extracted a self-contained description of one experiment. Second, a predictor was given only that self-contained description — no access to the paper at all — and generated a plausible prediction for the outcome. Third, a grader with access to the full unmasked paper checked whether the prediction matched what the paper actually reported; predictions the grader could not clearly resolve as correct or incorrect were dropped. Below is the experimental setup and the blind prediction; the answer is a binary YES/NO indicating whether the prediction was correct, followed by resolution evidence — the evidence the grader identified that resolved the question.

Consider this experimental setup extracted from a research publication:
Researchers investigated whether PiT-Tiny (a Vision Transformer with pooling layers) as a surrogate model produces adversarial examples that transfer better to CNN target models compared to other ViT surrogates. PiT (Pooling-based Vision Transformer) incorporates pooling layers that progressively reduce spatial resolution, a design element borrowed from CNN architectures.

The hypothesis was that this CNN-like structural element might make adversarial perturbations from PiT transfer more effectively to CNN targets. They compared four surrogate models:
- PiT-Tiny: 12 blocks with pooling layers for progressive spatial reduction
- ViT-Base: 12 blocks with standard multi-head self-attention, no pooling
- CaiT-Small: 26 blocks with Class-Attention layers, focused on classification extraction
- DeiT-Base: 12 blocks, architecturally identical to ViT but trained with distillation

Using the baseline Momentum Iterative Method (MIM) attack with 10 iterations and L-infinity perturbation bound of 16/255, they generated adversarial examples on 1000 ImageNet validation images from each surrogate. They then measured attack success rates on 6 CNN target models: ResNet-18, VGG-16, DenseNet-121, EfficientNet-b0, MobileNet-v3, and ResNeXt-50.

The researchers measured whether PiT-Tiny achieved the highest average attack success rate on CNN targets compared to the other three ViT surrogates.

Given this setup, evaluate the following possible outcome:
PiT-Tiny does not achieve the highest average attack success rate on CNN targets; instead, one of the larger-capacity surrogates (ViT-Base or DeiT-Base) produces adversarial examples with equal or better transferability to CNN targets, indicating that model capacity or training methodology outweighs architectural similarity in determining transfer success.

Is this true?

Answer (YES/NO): YES